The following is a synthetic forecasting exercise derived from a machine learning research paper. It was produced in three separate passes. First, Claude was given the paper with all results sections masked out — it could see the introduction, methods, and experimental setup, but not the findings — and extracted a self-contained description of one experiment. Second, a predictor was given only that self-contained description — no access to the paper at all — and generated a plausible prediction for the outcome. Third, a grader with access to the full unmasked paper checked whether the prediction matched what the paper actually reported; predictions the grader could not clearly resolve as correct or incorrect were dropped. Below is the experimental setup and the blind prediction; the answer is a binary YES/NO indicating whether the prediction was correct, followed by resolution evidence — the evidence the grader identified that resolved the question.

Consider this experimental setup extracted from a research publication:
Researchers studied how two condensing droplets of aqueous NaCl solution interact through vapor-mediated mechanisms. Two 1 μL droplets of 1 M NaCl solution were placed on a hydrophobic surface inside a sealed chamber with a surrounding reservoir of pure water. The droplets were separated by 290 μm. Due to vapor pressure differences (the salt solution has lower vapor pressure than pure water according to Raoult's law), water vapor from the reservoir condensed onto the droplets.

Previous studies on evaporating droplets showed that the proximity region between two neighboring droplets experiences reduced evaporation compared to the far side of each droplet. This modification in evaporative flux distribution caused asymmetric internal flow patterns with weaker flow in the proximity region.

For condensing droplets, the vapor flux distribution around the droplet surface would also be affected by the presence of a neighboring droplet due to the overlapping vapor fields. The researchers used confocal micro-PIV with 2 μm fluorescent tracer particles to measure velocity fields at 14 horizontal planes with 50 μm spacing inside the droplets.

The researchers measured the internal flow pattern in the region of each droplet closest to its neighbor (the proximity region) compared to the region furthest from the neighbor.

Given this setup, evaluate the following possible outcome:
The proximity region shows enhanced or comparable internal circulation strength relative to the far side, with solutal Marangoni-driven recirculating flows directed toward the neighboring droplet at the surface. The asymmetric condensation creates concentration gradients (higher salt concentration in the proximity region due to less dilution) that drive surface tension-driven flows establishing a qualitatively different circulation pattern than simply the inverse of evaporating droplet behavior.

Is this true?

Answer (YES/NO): NO